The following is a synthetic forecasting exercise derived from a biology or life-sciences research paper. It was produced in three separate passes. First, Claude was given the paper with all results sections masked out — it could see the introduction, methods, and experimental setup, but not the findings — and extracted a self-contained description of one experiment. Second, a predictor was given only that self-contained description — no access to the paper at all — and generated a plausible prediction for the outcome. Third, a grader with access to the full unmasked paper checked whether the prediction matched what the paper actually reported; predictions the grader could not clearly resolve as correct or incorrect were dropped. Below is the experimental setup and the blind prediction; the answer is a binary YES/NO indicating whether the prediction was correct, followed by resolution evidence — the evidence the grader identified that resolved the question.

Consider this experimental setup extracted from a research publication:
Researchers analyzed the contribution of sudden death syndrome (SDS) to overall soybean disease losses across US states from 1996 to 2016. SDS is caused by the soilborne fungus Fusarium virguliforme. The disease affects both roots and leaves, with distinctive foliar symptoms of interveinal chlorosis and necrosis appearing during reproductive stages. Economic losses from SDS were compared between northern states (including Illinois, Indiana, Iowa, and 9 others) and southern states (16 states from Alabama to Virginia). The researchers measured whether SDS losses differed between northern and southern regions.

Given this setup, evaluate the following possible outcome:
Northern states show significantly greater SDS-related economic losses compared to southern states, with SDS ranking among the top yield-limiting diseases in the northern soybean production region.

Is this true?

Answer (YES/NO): YES